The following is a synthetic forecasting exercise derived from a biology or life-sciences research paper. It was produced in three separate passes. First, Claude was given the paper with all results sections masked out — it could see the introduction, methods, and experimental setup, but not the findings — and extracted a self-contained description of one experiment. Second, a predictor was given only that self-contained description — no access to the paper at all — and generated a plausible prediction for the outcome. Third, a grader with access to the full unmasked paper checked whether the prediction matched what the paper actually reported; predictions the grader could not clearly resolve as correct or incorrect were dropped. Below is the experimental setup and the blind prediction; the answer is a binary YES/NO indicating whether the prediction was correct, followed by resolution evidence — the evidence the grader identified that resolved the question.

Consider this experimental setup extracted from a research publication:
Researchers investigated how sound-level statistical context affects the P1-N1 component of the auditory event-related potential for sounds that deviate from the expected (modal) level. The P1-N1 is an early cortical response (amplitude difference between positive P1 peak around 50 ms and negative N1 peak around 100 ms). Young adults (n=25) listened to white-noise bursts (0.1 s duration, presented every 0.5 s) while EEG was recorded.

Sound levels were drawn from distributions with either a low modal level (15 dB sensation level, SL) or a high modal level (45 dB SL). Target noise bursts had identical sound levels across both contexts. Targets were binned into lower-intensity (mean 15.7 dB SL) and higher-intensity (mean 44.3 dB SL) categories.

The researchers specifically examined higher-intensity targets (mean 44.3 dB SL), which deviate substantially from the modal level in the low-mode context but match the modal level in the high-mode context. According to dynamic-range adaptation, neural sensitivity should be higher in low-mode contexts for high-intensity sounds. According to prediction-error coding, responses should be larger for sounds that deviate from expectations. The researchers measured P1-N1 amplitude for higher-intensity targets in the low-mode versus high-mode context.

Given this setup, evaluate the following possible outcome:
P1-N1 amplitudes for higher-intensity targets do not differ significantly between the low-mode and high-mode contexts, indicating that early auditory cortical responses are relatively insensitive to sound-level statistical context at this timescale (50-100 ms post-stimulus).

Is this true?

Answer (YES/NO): NO